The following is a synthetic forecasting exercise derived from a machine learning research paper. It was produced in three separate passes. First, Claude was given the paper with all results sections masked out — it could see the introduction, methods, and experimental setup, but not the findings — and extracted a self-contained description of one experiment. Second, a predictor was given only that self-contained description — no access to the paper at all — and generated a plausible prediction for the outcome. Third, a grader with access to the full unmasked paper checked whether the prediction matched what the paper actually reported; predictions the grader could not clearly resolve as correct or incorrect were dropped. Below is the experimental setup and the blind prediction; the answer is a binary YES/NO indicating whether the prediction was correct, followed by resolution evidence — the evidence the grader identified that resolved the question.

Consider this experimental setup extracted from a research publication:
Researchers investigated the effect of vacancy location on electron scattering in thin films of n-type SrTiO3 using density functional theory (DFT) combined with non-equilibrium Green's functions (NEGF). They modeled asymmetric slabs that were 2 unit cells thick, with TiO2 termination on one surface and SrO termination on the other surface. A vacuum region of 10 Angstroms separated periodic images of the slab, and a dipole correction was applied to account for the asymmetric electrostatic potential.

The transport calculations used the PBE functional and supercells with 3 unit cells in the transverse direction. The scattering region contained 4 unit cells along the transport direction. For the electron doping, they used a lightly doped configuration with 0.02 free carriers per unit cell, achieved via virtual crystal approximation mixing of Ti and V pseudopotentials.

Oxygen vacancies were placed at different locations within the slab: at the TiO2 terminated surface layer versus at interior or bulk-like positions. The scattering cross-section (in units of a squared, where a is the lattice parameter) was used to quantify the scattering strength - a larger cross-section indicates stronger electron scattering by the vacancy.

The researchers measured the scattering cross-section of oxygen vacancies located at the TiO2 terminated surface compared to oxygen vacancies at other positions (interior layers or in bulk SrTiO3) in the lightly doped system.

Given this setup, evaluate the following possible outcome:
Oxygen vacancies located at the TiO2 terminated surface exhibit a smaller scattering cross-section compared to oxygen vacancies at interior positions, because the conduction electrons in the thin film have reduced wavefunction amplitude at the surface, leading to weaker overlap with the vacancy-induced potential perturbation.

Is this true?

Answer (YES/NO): NO